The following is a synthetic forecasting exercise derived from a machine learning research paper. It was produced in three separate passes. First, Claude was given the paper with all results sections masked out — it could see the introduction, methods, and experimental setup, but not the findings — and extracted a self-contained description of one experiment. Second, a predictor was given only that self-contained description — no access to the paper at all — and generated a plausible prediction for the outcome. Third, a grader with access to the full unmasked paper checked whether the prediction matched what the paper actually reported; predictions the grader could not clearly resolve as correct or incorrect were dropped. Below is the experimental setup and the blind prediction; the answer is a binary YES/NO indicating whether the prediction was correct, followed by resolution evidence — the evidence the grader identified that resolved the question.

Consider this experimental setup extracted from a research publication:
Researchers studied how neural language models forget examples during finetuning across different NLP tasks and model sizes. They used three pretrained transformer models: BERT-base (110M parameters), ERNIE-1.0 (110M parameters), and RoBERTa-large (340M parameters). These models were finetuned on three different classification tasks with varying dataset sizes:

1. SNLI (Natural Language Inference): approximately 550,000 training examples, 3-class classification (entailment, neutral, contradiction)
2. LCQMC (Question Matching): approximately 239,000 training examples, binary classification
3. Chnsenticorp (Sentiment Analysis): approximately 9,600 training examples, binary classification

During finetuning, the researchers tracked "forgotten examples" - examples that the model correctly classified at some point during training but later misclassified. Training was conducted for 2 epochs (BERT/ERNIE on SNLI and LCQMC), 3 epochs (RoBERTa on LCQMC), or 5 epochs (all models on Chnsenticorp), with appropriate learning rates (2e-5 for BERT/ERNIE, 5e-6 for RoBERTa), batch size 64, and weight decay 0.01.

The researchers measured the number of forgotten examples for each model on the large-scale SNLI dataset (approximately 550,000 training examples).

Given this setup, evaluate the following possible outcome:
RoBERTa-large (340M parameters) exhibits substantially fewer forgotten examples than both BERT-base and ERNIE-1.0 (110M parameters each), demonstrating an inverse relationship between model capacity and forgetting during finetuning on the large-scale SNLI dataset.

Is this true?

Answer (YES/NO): YES